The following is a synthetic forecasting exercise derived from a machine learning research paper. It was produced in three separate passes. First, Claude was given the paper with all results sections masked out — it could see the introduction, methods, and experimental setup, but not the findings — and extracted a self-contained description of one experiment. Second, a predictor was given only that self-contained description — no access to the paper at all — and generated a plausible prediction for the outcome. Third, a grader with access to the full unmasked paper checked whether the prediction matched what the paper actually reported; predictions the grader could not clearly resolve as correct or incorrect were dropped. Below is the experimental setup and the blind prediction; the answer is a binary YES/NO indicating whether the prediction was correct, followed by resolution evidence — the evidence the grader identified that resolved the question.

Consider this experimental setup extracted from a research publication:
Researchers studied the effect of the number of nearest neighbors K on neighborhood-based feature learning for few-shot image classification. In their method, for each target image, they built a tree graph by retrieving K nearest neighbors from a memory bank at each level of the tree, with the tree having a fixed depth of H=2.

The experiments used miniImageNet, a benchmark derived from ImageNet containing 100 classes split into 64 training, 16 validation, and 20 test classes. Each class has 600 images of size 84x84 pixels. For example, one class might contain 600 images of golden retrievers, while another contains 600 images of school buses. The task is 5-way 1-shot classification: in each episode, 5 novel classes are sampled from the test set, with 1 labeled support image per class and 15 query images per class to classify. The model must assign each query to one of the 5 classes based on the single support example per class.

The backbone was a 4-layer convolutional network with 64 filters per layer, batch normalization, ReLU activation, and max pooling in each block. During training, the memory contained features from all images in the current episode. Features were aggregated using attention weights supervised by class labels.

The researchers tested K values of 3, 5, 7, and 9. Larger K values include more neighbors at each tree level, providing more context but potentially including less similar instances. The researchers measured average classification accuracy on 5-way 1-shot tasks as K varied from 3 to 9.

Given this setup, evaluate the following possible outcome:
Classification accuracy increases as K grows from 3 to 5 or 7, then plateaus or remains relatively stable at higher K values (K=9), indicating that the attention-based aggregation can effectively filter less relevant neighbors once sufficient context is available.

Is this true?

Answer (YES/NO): NO